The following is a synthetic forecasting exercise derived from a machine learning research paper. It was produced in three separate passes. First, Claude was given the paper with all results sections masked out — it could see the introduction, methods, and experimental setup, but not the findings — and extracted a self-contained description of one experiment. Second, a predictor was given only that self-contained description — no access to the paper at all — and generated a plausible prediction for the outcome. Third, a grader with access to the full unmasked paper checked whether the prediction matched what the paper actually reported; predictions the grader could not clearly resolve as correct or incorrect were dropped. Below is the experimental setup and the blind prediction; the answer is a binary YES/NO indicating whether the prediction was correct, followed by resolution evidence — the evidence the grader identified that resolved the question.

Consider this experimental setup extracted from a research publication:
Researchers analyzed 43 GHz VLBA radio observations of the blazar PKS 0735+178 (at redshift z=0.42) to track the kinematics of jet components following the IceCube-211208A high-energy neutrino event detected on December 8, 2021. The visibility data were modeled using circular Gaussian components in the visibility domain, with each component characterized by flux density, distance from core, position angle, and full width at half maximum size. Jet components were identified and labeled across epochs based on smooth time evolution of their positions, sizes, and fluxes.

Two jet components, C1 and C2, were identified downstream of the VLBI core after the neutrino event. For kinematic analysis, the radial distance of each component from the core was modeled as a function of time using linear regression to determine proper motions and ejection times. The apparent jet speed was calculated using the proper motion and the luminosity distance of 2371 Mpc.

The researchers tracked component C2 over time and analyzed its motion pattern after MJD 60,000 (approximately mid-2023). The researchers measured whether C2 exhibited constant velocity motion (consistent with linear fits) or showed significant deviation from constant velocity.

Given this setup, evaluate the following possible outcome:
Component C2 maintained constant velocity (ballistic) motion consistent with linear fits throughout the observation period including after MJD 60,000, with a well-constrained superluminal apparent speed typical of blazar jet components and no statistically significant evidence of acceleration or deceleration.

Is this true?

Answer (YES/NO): NO